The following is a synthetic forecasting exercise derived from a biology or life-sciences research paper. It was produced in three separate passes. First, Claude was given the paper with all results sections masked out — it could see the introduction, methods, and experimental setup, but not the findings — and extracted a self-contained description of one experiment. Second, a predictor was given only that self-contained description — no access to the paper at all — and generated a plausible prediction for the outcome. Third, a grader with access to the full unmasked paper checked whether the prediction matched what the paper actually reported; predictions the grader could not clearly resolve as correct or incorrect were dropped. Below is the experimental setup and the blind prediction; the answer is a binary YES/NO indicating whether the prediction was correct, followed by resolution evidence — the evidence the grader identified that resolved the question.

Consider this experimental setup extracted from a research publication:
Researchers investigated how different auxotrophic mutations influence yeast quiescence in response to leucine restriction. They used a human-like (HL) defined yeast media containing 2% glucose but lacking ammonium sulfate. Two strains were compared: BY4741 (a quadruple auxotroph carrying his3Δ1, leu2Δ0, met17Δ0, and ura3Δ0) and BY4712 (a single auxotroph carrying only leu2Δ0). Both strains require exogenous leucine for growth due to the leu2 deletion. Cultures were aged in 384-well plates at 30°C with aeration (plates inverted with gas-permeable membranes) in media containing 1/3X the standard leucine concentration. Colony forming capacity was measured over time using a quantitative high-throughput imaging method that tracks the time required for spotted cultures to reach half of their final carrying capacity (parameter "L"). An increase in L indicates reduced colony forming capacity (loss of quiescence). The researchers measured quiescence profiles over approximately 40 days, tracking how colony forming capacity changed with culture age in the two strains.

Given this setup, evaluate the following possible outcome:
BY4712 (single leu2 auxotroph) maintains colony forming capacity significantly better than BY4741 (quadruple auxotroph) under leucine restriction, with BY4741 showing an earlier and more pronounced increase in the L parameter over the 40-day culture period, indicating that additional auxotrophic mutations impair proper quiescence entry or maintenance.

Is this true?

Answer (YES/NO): NO